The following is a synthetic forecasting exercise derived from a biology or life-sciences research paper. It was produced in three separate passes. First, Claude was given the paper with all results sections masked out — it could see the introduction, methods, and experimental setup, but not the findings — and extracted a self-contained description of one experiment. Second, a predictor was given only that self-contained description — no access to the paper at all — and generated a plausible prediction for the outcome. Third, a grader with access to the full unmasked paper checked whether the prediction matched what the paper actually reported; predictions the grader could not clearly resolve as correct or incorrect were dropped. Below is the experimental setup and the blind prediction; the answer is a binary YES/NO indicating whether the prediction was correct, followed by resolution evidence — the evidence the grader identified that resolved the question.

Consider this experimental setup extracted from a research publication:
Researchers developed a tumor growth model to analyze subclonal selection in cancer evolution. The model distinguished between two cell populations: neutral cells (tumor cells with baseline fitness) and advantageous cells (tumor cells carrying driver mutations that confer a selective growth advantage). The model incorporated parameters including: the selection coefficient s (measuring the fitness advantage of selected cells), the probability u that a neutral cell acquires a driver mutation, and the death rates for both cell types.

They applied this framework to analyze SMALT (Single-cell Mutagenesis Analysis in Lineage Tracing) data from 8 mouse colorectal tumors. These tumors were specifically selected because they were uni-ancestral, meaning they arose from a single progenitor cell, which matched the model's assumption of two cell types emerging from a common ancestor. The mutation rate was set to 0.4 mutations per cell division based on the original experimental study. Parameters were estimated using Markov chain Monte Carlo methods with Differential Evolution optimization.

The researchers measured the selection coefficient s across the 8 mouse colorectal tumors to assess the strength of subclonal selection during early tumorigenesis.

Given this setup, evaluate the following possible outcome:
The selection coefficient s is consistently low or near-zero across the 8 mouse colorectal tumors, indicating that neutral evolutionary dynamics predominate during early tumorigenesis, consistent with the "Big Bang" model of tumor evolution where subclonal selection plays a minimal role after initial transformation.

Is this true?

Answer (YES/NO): NO